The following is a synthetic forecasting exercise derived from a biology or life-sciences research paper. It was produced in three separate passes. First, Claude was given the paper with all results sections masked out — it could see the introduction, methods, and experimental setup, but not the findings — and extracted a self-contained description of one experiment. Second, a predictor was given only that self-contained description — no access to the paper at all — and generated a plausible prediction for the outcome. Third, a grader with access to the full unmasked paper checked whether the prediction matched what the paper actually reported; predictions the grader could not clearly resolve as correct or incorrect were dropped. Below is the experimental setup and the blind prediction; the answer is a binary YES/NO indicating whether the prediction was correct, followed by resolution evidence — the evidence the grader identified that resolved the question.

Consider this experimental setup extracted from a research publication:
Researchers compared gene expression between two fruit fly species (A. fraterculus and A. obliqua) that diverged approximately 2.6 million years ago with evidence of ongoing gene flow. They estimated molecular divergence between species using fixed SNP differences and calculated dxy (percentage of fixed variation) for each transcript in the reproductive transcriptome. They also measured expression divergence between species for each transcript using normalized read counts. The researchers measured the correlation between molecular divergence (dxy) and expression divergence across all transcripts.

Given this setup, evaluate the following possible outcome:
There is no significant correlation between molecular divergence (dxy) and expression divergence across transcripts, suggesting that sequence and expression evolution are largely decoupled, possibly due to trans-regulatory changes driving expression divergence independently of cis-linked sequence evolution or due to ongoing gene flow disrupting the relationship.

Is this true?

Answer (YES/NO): NO